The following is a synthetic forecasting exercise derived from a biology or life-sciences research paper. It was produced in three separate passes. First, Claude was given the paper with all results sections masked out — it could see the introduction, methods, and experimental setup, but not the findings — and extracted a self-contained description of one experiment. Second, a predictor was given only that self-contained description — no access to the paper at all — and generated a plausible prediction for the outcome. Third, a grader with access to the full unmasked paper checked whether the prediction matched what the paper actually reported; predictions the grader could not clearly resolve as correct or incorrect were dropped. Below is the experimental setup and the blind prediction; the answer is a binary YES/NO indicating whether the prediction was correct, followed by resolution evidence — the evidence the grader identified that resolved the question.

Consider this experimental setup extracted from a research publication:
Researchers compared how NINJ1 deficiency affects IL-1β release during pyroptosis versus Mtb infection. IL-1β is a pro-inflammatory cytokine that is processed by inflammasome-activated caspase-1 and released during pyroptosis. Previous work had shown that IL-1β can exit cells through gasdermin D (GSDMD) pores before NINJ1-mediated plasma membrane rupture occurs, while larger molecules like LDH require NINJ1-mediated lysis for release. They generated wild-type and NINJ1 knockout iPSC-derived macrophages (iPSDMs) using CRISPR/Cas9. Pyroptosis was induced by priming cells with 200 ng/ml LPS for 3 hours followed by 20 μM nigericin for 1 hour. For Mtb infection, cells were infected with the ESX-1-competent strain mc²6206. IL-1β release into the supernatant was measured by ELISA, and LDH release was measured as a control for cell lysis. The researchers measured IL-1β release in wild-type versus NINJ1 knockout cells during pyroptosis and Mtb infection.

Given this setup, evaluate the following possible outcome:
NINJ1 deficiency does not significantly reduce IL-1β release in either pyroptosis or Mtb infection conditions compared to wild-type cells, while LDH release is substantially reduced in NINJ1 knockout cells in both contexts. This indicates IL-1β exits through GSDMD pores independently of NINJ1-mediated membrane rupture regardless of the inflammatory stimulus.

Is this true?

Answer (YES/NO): YES